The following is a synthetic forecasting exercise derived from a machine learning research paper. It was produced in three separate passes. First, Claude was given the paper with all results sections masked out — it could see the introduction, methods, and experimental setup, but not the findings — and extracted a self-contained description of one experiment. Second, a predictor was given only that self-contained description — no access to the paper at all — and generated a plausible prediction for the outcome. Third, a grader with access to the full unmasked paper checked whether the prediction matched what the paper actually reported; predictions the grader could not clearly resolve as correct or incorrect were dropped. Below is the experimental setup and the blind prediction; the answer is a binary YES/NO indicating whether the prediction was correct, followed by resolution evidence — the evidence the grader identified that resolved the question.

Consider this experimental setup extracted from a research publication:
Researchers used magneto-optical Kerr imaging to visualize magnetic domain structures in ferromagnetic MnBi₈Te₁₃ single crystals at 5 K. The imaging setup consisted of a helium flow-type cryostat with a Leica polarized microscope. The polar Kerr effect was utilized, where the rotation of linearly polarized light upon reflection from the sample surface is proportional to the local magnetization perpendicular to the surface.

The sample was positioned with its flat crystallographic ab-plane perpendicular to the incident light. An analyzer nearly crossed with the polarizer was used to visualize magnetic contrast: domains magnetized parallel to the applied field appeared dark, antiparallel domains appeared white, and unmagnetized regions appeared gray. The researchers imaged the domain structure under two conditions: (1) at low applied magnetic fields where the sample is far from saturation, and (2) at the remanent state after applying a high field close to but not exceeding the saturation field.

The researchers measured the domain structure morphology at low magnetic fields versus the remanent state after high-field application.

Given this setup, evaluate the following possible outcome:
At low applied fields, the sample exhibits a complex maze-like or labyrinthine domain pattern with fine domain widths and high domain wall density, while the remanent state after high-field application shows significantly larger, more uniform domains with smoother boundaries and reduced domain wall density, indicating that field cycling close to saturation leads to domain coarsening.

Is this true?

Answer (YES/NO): NO